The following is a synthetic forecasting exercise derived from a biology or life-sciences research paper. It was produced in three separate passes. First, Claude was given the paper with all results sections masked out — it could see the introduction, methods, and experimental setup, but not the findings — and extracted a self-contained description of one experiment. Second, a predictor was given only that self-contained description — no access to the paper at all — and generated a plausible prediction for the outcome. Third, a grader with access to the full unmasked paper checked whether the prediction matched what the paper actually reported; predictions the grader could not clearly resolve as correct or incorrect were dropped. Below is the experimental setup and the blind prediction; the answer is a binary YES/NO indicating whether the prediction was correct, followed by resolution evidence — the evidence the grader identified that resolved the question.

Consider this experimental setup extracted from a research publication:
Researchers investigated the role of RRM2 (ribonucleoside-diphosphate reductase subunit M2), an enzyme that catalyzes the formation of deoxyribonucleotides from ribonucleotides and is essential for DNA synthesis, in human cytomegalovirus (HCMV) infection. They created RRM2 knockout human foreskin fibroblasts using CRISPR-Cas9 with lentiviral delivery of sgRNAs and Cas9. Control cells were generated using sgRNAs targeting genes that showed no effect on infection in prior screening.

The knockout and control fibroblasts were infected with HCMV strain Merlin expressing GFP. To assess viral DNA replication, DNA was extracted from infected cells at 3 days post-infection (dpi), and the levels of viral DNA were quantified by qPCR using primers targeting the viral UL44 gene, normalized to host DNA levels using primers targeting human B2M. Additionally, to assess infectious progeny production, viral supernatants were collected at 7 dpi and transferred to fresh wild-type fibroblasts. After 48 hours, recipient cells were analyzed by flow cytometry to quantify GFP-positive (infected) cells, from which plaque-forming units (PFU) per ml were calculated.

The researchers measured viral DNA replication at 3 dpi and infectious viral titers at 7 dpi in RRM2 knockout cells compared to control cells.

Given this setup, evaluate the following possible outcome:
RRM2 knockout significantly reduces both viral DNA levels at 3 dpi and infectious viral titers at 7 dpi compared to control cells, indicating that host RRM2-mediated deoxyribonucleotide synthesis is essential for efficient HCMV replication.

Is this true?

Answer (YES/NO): YES